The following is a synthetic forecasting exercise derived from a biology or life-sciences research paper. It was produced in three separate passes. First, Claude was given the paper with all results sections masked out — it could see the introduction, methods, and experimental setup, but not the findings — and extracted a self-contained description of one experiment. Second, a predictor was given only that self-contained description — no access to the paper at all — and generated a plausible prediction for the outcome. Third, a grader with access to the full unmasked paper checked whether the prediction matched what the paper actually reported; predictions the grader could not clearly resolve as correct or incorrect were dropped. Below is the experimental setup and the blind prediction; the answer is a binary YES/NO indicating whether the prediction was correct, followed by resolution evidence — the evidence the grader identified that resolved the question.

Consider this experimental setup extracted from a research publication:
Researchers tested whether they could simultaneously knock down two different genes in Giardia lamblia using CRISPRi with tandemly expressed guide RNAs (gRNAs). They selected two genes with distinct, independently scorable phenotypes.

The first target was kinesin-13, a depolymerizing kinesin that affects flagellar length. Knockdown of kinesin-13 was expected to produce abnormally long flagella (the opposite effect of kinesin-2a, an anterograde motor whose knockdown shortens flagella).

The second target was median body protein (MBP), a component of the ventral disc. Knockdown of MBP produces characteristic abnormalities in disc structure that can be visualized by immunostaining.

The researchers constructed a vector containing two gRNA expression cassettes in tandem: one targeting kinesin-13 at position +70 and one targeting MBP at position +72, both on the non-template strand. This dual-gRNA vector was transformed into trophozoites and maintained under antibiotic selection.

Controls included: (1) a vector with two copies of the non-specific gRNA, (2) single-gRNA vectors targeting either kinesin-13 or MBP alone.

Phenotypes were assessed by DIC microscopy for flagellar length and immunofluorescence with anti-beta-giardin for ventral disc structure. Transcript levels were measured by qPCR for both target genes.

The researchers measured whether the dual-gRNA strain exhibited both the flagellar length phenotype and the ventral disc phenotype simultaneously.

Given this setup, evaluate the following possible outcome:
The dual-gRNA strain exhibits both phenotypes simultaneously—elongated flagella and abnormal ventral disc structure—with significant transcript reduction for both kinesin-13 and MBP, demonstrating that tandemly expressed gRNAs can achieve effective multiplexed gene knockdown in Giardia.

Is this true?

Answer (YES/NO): NO